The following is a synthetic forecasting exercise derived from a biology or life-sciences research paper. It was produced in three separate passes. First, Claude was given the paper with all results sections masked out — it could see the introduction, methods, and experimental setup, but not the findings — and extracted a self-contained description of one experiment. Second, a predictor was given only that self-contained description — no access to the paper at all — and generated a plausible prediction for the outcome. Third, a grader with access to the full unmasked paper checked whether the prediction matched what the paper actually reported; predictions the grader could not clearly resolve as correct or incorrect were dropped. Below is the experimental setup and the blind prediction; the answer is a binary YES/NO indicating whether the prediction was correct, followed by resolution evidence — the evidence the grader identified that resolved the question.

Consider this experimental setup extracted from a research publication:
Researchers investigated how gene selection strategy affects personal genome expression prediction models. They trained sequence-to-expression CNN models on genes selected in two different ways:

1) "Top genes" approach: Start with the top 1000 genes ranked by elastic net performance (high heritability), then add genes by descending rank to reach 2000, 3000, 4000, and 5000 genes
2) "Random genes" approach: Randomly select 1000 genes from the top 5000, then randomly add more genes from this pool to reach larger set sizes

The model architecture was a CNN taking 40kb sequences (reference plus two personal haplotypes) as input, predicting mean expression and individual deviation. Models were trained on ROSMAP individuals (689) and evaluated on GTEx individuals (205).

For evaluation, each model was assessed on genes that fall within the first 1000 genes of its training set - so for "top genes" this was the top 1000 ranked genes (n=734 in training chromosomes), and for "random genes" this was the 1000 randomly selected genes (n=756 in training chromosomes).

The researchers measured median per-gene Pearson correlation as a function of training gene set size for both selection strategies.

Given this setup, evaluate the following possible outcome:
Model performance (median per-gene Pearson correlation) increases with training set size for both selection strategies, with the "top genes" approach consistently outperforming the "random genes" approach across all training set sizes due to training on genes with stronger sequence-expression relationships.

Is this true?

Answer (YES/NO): NO